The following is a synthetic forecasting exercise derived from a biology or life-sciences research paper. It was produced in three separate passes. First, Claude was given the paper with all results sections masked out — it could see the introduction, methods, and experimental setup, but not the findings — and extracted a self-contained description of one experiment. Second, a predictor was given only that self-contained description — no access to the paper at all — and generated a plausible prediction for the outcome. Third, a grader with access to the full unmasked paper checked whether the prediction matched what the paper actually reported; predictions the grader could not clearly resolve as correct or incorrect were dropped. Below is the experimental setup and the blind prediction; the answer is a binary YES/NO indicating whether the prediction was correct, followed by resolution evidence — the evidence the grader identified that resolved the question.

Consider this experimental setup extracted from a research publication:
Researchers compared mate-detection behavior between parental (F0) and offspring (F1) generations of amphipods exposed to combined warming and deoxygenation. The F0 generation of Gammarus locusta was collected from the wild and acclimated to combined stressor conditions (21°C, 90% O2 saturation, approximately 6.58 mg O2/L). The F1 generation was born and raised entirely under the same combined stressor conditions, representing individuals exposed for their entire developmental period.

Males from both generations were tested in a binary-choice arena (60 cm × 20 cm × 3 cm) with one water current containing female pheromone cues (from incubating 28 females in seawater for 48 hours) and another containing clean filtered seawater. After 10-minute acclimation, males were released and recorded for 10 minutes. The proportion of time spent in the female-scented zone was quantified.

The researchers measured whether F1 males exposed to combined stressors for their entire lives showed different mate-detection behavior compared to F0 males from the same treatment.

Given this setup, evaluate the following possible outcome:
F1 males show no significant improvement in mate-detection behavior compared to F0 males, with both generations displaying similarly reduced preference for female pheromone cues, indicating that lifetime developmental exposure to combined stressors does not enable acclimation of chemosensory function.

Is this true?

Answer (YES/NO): NO